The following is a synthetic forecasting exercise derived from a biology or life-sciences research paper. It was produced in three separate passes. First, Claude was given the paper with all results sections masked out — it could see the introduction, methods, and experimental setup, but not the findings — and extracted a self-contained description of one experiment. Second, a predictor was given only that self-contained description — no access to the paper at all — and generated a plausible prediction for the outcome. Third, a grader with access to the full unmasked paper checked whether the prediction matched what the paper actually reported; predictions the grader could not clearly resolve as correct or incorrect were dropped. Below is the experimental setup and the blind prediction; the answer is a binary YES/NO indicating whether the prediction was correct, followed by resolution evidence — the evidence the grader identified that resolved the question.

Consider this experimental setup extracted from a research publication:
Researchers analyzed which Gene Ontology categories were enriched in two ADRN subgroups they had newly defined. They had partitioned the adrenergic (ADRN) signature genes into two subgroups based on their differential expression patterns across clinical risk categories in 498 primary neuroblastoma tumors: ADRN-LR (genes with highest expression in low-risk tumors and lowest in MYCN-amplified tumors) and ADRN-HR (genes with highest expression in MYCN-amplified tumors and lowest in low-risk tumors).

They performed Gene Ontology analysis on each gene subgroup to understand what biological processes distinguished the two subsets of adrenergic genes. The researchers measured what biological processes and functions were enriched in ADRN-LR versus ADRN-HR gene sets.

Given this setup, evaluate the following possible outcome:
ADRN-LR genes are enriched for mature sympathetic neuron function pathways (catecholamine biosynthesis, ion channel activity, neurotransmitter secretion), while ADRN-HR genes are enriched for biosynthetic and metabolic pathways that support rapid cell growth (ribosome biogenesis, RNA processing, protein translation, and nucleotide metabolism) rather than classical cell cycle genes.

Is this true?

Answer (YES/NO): NO